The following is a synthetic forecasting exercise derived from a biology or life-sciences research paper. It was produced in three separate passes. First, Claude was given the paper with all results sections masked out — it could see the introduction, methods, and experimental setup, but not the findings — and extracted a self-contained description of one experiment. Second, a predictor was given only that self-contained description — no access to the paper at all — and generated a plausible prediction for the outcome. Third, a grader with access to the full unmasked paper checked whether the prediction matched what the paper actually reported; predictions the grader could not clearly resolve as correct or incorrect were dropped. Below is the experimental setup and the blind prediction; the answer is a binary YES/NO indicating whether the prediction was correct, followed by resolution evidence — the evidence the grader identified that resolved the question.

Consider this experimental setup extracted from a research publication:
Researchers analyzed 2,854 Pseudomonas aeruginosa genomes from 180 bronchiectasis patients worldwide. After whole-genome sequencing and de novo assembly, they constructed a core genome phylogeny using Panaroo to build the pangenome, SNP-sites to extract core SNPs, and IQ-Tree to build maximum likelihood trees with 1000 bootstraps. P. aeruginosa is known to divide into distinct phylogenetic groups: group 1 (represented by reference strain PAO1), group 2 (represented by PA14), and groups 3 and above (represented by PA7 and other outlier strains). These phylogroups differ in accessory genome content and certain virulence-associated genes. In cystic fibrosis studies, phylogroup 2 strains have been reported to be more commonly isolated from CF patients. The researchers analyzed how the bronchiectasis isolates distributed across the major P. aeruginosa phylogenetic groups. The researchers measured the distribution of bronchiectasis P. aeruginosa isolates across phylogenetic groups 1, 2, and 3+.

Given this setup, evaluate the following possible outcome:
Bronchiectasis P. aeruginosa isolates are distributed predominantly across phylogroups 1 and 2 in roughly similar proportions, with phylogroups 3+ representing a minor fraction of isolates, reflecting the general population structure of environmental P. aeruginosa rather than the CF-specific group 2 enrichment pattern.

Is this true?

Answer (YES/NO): NO